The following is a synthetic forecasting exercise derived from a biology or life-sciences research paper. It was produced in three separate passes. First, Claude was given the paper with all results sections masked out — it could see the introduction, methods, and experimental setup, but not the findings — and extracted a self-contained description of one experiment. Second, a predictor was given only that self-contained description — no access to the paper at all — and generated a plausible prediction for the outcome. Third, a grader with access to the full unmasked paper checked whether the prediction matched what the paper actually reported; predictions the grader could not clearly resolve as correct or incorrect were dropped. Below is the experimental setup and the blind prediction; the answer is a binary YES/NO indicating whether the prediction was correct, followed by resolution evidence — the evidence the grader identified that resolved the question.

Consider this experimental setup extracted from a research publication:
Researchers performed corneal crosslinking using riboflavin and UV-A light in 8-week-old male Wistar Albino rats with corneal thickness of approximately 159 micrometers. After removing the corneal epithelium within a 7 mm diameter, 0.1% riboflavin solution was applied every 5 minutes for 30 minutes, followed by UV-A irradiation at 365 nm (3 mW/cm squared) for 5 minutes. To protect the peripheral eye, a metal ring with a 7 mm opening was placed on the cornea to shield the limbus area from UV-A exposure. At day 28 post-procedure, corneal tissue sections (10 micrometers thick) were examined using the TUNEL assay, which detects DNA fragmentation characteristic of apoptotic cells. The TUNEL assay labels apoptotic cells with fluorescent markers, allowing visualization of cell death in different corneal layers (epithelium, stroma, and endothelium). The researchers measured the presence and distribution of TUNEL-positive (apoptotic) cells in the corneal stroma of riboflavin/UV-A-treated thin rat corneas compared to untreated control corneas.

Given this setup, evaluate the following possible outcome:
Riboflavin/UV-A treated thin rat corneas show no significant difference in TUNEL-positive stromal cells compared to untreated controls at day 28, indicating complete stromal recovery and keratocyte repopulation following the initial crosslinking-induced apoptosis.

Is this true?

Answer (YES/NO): NO